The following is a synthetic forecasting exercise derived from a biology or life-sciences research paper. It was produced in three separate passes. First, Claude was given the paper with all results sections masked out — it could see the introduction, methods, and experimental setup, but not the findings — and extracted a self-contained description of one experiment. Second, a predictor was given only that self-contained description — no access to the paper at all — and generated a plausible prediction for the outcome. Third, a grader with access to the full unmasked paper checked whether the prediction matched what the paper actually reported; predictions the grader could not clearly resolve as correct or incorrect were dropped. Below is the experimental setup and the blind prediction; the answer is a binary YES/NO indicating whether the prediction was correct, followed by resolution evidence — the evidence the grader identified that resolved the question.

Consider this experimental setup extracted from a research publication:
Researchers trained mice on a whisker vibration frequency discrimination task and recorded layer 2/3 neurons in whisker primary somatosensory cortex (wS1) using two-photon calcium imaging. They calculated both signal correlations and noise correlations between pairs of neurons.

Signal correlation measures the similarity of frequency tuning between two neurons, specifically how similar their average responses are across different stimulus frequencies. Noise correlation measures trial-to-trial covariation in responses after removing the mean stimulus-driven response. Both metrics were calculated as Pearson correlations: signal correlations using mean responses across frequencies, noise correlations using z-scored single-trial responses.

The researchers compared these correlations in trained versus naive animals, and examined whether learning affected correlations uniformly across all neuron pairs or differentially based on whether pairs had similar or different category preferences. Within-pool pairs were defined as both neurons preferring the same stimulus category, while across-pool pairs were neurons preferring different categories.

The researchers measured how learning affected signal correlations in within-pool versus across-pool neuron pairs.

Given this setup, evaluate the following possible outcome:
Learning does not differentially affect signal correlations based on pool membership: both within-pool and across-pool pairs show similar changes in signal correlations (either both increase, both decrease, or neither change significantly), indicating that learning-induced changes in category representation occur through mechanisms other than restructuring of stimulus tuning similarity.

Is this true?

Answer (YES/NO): NO